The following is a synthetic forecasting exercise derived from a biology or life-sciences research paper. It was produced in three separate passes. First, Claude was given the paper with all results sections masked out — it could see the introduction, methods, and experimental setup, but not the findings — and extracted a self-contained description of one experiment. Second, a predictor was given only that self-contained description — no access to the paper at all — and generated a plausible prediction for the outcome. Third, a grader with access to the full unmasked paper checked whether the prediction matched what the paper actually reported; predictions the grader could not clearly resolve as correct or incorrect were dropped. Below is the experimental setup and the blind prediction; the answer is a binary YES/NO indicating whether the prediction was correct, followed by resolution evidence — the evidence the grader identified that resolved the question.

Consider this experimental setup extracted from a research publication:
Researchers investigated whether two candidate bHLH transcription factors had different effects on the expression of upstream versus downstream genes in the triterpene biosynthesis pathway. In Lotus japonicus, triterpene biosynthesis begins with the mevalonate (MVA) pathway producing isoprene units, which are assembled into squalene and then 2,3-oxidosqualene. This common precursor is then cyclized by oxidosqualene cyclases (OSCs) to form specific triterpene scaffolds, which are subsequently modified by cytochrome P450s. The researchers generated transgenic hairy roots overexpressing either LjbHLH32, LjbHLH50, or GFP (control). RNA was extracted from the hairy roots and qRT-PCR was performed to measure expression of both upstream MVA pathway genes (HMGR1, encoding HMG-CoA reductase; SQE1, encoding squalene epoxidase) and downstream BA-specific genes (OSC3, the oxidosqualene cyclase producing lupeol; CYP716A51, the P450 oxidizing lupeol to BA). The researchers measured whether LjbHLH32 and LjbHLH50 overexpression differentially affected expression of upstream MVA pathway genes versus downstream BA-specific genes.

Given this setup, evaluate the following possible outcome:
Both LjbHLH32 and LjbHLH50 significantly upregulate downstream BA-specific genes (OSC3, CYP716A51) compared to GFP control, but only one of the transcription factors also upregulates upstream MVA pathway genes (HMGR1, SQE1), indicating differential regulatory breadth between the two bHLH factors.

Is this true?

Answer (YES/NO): NO